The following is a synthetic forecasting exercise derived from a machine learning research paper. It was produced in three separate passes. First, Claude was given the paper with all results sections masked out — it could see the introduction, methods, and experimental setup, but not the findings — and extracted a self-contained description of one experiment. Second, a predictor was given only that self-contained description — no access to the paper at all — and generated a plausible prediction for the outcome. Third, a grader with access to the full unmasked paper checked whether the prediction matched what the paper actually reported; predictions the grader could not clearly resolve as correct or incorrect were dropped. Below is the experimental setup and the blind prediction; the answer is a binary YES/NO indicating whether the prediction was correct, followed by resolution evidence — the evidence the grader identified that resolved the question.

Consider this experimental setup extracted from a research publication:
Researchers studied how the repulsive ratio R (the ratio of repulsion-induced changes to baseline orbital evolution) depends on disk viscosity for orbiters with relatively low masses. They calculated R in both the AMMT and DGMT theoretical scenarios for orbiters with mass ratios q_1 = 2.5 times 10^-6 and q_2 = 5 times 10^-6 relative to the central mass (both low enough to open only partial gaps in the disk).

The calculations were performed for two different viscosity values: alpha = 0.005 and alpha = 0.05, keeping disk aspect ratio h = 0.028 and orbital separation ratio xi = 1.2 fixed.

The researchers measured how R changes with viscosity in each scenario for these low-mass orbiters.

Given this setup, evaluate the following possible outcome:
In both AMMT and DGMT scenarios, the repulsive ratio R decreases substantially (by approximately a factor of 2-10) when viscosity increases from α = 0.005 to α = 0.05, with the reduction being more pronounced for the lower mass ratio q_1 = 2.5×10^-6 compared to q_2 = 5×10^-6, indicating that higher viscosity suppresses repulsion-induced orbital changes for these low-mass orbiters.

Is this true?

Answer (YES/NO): NO